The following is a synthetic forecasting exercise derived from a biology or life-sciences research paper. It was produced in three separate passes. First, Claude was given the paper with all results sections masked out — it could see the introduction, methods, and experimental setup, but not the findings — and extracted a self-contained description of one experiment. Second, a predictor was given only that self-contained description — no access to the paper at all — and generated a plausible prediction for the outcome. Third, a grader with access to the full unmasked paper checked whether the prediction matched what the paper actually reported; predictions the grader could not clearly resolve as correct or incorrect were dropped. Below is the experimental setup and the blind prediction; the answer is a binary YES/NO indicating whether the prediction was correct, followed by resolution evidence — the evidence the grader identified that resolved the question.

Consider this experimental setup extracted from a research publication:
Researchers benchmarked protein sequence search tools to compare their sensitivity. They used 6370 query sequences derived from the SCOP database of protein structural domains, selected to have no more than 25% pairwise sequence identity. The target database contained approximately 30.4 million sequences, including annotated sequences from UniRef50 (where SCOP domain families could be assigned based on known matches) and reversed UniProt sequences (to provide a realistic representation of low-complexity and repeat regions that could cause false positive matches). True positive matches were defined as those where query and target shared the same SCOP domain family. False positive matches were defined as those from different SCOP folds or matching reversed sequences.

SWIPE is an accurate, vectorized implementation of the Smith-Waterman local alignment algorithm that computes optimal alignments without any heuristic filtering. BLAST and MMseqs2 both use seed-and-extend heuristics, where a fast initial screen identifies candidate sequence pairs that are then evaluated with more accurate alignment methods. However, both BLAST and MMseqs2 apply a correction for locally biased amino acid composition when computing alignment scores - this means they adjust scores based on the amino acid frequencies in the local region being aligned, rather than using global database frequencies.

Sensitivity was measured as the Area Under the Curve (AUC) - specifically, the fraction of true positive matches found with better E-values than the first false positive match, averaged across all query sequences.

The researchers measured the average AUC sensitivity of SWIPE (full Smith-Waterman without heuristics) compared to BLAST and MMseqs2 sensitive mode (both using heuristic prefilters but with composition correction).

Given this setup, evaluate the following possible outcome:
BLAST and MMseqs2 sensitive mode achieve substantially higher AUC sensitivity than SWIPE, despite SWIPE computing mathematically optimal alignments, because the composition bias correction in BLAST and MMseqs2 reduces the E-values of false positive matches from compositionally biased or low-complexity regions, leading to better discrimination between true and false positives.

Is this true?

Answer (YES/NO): NO